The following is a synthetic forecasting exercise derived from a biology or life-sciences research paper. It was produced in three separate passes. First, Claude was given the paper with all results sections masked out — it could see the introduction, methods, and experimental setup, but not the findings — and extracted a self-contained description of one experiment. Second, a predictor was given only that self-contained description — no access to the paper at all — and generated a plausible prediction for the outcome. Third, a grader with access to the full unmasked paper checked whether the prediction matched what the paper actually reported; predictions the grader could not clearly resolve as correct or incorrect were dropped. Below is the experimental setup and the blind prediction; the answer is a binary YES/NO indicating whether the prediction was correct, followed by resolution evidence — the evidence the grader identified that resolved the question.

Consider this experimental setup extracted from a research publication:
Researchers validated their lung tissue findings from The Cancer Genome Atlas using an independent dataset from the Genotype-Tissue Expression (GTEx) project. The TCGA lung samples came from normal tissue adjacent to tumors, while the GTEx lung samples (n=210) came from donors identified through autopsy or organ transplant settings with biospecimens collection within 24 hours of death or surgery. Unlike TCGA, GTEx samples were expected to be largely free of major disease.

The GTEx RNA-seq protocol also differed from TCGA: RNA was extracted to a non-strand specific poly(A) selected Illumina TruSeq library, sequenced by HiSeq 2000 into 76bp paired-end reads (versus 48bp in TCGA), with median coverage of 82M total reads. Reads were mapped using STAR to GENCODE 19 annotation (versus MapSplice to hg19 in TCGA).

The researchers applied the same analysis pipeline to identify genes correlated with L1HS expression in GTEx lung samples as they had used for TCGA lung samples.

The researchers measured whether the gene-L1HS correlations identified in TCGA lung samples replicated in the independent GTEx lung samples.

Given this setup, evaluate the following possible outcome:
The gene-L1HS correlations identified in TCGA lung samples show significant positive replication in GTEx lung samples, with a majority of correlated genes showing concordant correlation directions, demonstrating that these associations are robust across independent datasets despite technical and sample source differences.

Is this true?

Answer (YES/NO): NO